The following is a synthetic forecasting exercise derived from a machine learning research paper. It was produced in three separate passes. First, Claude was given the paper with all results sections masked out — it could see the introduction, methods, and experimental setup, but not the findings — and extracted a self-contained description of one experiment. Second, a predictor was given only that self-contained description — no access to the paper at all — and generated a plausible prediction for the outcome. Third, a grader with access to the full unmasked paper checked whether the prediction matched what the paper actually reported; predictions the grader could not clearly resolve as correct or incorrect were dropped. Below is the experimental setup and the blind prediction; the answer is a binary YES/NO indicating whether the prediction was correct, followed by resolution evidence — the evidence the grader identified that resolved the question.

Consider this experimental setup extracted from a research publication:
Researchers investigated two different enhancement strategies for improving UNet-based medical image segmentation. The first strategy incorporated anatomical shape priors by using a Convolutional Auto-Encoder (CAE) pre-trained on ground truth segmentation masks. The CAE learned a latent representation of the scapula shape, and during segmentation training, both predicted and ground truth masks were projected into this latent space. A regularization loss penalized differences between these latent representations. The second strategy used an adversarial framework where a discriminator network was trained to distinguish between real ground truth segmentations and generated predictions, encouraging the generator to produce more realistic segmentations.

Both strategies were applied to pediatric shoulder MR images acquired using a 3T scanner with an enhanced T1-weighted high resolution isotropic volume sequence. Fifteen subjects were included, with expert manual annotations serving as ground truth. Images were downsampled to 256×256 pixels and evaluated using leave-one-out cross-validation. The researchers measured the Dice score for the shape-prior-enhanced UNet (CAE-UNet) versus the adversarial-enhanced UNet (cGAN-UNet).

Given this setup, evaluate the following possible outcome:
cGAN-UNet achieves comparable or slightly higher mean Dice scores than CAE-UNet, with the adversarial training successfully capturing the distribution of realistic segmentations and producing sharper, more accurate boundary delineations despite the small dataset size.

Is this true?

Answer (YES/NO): YES